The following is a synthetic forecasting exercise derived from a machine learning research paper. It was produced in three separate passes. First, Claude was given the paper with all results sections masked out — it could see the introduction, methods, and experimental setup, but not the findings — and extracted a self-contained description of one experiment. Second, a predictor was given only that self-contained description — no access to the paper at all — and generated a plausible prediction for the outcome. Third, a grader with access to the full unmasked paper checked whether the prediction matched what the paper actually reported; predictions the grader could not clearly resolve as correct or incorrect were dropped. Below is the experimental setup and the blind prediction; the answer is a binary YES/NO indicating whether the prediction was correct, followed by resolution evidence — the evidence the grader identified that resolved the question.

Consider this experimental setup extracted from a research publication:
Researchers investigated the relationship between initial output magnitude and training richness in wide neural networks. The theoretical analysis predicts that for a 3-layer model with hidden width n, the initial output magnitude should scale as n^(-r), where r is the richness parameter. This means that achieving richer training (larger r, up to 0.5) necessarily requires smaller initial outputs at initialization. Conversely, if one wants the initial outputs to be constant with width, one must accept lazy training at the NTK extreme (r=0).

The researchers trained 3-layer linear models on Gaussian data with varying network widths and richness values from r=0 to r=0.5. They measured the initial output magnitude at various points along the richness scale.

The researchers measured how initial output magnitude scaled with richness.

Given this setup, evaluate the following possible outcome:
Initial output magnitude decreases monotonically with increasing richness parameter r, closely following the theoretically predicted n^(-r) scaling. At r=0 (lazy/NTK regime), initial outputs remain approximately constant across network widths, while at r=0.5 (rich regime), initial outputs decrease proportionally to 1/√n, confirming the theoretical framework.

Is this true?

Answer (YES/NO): YES